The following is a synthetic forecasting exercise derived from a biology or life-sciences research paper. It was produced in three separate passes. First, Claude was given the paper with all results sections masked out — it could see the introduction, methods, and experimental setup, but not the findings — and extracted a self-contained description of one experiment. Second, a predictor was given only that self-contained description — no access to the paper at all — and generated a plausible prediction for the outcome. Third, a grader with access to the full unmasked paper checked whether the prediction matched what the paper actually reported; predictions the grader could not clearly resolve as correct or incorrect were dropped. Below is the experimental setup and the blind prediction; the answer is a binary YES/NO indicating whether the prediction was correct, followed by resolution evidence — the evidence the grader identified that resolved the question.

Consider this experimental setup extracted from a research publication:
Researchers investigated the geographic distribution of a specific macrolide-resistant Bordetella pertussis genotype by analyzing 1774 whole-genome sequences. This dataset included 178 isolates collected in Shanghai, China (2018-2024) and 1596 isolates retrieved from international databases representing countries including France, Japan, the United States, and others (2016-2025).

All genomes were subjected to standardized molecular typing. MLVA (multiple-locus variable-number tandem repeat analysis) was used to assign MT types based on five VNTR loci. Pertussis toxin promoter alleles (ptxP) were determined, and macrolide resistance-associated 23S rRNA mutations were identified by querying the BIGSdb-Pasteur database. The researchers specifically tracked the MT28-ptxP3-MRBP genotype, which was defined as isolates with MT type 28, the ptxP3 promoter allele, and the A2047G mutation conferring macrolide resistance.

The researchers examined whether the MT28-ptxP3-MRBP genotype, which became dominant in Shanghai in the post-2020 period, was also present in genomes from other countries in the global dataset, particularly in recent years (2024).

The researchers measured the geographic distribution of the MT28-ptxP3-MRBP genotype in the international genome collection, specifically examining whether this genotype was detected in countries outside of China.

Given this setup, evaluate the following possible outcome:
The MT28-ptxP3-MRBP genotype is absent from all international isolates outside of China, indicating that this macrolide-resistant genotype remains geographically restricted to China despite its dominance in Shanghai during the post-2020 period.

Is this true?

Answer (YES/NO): NO